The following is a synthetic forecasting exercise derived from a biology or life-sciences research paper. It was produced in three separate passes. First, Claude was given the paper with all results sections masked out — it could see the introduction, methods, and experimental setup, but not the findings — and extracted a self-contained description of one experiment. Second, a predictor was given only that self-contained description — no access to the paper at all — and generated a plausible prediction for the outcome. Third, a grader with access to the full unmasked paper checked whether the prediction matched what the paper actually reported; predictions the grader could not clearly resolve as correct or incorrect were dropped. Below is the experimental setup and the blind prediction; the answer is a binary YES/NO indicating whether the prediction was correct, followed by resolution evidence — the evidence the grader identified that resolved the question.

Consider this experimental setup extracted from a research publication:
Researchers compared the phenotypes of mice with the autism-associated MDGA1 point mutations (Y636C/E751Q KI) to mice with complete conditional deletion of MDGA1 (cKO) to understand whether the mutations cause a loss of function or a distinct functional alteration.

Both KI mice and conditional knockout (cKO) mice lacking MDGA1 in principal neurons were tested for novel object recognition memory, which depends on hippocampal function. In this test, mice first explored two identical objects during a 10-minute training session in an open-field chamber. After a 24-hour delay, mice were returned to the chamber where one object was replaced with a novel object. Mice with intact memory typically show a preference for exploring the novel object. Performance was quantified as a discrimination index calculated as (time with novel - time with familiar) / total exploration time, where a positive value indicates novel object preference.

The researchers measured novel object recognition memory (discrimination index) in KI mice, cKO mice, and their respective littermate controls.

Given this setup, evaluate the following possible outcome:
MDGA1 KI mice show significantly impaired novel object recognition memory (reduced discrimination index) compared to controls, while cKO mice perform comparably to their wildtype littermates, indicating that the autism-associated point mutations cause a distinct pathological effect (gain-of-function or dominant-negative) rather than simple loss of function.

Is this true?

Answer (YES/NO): NO